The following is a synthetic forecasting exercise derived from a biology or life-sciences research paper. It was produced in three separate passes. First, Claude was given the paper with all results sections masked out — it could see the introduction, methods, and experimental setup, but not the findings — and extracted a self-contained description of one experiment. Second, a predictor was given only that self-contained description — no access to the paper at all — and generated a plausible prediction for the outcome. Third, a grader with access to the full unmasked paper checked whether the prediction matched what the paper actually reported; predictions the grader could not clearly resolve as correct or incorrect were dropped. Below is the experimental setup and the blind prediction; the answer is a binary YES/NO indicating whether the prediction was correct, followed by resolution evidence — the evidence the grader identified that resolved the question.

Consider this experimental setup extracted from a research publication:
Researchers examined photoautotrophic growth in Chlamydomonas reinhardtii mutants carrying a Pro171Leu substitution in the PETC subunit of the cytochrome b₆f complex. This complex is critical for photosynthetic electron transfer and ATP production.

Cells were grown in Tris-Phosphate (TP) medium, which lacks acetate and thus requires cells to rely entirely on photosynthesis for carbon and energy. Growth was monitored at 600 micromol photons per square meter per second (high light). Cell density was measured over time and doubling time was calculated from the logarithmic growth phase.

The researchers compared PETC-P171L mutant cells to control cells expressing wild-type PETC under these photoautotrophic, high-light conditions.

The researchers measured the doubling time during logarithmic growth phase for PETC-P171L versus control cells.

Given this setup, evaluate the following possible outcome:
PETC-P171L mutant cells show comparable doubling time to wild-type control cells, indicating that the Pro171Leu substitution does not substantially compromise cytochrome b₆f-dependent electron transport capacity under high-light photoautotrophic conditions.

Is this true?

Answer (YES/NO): NO